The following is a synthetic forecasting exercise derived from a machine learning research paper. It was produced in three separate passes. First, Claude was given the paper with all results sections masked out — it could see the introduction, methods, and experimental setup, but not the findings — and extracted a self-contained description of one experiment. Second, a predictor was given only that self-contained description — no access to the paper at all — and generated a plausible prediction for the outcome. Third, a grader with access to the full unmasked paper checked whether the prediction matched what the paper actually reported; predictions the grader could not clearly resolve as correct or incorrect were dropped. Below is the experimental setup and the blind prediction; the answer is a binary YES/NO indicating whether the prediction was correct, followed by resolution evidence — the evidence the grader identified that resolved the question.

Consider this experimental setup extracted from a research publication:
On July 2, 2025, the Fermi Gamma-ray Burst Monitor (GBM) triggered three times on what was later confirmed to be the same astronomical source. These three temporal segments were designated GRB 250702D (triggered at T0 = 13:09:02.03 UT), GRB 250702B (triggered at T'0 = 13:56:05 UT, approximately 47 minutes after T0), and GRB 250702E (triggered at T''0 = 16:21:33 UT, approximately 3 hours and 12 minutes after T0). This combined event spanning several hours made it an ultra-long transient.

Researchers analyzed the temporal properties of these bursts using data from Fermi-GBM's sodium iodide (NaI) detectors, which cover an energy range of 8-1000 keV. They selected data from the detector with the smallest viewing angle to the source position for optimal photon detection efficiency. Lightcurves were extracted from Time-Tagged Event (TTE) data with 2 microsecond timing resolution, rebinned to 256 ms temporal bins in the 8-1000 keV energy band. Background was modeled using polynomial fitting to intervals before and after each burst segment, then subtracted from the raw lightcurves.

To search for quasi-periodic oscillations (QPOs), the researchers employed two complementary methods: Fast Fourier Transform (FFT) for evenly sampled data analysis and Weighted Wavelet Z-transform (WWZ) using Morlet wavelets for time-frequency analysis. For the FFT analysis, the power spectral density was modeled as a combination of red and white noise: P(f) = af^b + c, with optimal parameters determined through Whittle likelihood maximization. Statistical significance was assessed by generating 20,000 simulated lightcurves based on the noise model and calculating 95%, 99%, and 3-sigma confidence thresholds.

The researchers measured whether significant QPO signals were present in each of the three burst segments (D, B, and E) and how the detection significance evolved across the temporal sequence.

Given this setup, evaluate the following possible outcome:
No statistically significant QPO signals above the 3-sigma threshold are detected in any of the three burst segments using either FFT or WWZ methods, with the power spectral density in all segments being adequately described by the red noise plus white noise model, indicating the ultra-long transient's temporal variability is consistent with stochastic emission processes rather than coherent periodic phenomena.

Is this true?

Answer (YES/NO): NO